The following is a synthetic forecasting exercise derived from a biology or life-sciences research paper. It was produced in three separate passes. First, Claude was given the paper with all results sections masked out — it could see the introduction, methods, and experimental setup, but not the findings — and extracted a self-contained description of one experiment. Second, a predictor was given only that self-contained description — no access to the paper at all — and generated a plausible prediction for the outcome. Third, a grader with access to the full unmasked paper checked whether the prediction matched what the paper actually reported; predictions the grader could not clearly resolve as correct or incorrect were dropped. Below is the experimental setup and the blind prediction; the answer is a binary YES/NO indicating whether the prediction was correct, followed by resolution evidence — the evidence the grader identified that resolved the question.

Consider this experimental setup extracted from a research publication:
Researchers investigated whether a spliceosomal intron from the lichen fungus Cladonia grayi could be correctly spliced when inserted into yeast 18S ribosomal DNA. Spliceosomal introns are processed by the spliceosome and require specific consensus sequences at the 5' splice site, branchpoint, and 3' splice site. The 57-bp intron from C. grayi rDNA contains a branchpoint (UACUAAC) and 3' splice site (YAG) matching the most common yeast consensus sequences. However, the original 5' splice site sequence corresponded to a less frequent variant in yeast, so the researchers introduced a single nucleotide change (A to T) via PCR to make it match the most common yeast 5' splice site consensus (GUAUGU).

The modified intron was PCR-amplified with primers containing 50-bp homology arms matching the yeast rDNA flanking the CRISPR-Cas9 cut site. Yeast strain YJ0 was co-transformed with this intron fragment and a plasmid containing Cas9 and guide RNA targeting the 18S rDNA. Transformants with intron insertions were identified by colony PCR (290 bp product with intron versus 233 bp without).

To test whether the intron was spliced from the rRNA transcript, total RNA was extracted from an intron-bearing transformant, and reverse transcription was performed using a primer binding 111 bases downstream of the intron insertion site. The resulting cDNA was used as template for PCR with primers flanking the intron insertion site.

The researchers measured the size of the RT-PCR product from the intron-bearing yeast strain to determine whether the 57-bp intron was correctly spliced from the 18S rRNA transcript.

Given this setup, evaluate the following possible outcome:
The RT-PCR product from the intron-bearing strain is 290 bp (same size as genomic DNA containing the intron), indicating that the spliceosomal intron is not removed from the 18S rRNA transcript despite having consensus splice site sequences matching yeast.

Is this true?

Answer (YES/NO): NO